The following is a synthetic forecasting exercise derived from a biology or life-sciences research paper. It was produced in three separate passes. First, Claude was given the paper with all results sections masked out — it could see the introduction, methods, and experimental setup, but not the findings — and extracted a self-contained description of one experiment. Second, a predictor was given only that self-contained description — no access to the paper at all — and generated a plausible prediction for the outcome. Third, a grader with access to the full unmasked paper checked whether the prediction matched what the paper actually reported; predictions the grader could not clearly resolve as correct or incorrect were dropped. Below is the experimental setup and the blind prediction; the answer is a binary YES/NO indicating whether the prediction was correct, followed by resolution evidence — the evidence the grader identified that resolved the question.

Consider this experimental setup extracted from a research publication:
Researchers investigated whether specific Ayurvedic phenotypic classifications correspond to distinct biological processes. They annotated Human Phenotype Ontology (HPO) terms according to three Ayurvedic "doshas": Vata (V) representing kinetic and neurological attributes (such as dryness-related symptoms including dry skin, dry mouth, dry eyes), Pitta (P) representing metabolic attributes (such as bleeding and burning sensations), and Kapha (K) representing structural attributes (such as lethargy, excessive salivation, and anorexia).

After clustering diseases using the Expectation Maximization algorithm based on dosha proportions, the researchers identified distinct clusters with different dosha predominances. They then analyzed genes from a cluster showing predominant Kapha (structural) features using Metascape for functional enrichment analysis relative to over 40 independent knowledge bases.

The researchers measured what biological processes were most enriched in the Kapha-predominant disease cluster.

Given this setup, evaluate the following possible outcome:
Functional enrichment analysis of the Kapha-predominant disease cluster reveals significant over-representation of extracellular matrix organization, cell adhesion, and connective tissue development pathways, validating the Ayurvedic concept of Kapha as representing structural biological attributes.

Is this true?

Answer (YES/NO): NO